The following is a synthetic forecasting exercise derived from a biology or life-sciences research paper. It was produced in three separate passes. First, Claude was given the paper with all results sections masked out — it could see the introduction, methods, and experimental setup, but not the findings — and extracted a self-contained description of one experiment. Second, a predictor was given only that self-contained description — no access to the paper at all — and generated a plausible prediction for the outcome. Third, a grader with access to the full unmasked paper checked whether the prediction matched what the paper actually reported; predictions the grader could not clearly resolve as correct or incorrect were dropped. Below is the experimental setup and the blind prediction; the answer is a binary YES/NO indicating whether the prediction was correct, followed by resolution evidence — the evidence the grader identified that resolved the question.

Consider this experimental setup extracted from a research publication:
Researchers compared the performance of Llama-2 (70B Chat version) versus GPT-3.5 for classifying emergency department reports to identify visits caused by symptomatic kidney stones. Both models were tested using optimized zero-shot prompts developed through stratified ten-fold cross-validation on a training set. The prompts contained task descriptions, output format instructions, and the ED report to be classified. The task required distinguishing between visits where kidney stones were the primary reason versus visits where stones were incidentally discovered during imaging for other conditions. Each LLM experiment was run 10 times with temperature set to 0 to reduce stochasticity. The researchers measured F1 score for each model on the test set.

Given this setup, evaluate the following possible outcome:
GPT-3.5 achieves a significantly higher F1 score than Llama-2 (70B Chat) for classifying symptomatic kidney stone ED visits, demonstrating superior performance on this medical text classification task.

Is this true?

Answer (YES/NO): YES